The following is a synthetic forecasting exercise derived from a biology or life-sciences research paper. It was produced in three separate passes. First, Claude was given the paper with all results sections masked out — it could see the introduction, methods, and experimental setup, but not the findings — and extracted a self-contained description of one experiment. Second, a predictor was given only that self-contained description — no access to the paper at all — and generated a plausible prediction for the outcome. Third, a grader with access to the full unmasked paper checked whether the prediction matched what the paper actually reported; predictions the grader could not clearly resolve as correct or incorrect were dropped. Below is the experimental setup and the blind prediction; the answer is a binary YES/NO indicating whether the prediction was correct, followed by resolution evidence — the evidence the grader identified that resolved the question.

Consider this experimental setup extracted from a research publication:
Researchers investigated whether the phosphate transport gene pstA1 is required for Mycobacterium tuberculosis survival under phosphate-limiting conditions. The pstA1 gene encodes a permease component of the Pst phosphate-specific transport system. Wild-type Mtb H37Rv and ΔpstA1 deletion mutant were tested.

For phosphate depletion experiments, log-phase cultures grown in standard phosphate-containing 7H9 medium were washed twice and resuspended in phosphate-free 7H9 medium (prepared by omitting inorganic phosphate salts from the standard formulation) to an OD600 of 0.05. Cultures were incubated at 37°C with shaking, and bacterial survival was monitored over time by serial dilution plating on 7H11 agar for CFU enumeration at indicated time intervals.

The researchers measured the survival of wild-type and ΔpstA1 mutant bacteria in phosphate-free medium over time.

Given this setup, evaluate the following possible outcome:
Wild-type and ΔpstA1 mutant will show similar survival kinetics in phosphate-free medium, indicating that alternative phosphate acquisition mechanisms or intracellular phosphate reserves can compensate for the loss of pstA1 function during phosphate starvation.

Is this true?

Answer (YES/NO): NO